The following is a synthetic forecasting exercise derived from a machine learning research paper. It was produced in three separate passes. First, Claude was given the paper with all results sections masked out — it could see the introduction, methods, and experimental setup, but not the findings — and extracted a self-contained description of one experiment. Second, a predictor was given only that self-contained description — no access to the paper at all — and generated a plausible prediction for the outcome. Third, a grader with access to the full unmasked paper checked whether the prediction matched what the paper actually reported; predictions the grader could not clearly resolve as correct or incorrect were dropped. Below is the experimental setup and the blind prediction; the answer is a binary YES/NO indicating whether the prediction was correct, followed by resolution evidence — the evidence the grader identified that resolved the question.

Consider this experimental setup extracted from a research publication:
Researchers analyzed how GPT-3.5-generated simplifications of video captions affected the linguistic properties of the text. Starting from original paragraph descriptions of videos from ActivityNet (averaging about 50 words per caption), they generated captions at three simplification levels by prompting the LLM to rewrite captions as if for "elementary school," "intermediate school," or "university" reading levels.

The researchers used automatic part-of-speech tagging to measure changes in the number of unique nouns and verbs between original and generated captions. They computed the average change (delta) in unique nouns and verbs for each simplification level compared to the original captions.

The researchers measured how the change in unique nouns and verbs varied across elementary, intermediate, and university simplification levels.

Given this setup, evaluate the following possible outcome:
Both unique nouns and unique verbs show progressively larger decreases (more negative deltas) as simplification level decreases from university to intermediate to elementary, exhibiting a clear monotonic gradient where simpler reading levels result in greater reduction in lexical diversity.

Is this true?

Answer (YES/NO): NO